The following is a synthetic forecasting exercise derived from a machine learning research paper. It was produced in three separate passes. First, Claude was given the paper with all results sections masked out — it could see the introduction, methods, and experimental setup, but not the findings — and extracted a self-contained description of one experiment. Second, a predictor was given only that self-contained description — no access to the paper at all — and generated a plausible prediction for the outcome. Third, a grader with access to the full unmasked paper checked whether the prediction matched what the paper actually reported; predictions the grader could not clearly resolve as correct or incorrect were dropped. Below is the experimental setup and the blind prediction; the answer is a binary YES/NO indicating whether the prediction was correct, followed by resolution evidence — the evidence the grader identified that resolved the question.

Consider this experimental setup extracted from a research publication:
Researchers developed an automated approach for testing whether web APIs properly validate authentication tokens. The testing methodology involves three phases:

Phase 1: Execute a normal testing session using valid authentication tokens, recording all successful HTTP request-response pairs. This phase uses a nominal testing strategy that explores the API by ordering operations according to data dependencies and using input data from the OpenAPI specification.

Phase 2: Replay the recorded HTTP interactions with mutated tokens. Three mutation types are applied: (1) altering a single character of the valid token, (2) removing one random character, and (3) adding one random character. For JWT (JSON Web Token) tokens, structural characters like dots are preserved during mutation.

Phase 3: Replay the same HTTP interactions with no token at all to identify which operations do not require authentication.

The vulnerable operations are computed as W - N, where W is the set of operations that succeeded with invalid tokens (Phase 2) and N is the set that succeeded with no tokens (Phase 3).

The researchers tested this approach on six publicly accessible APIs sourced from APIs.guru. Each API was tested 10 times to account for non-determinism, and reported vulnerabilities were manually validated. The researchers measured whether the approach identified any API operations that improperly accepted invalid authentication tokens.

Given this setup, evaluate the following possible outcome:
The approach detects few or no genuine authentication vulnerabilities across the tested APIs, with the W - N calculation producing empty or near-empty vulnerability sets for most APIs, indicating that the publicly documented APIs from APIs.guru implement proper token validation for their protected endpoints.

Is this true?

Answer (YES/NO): NO